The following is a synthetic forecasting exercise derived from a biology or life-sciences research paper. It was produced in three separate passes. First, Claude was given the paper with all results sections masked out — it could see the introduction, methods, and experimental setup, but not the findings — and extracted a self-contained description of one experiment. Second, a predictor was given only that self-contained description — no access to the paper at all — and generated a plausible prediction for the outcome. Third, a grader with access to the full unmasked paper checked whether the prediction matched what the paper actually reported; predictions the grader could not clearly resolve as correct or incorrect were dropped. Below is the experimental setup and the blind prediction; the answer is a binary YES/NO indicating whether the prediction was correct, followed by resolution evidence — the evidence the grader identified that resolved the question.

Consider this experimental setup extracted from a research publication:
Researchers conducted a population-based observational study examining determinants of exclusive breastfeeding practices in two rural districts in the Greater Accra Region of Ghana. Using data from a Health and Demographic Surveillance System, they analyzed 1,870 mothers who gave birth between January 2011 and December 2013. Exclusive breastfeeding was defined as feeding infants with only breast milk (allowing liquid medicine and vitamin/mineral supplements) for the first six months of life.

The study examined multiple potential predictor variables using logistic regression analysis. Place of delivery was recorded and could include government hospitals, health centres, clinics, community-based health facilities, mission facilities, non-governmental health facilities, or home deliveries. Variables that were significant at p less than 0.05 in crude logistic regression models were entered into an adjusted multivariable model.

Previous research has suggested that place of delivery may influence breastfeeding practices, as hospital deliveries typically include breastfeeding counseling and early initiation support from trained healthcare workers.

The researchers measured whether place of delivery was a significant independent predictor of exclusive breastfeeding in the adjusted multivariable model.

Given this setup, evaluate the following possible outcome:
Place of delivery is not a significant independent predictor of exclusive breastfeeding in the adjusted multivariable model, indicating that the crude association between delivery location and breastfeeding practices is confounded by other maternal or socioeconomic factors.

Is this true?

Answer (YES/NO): YES